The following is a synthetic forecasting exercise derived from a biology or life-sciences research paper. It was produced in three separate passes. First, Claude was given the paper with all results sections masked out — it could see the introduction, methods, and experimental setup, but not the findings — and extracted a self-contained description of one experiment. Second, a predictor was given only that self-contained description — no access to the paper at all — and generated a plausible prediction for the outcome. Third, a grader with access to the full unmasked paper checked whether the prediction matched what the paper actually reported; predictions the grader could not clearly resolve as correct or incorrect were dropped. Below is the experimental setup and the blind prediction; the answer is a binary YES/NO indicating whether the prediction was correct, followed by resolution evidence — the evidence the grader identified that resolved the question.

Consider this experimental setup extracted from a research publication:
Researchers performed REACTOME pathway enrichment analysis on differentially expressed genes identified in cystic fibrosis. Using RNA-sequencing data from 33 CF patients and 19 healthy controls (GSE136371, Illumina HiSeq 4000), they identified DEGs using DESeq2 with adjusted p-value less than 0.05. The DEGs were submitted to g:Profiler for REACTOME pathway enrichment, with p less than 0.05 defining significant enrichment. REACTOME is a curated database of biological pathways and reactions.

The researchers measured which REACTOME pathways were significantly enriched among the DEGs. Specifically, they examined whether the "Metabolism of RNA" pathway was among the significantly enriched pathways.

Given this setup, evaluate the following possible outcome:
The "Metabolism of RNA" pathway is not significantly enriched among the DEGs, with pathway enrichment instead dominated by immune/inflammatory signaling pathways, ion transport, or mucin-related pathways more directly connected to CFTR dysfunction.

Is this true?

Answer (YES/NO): NO